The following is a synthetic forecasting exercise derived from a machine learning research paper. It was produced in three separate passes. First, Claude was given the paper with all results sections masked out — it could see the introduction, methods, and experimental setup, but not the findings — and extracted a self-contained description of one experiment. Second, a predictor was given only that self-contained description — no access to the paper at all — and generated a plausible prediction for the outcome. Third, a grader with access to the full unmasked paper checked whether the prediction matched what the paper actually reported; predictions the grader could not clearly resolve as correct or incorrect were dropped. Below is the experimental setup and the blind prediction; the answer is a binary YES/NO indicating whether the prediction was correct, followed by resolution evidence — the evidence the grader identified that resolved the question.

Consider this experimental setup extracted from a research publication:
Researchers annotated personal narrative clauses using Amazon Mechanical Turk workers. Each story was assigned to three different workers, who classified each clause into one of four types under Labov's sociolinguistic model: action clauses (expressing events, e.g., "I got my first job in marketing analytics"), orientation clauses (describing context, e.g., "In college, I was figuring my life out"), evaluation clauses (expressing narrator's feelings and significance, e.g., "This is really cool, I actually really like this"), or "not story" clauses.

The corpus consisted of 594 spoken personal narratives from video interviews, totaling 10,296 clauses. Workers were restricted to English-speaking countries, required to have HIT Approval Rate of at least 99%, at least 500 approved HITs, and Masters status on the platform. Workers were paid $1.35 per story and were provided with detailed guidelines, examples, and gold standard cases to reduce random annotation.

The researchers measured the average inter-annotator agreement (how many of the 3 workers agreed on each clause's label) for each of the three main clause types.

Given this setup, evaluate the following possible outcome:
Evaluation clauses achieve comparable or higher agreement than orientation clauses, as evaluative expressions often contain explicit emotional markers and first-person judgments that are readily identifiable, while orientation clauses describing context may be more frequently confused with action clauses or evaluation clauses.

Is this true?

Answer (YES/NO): YES